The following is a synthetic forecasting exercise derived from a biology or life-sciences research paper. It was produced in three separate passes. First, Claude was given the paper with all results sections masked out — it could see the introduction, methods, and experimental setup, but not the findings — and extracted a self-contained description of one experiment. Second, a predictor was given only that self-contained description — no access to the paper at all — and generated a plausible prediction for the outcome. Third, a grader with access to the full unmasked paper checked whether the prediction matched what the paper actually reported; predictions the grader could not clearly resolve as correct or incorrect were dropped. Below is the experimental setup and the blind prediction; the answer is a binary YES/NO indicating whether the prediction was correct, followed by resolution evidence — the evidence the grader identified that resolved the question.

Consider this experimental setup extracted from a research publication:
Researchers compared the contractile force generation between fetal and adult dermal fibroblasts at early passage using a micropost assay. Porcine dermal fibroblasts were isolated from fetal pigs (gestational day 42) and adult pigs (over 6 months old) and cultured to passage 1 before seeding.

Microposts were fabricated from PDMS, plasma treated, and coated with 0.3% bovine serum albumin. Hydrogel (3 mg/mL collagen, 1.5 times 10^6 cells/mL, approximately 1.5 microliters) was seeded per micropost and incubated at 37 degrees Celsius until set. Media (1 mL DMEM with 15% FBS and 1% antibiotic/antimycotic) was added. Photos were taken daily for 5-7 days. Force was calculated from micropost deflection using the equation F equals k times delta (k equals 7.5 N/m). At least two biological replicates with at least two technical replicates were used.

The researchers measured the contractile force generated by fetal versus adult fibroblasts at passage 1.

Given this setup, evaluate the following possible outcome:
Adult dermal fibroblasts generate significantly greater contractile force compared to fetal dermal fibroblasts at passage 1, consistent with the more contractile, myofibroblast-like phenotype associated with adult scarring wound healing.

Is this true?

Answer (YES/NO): NO